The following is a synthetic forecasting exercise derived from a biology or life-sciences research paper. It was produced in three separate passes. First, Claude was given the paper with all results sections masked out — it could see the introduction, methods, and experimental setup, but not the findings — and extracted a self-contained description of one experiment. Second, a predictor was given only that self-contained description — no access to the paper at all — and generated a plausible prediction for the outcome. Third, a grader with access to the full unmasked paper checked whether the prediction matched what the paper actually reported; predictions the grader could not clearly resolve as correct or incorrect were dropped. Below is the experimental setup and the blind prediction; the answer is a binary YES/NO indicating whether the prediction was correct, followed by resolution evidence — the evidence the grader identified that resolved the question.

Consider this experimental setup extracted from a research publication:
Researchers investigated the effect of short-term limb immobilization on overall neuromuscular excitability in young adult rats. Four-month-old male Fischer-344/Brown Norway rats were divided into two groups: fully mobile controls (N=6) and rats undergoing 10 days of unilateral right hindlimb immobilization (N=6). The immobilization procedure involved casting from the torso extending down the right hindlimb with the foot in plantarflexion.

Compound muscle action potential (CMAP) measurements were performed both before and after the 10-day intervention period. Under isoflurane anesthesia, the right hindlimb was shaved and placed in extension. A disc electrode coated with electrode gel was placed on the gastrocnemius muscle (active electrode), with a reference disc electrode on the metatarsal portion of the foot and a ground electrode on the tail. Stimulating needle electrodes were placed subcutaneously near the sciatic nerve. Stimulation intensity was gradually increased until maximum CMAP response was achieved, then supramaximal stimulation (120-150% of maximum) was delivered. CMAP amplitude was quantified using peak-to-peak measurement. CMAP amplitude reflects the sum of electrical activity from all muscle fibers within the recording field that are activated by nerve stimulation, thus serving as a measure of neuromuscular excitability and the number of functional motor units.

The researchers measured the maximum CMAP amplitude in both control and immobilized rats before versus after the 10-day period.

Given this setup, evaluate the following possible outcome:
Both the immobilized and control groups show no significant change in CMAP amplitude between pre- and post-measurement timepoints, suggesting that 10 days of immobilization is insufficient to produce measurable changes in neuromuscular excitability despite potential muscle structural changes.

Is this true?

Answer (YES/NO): NO